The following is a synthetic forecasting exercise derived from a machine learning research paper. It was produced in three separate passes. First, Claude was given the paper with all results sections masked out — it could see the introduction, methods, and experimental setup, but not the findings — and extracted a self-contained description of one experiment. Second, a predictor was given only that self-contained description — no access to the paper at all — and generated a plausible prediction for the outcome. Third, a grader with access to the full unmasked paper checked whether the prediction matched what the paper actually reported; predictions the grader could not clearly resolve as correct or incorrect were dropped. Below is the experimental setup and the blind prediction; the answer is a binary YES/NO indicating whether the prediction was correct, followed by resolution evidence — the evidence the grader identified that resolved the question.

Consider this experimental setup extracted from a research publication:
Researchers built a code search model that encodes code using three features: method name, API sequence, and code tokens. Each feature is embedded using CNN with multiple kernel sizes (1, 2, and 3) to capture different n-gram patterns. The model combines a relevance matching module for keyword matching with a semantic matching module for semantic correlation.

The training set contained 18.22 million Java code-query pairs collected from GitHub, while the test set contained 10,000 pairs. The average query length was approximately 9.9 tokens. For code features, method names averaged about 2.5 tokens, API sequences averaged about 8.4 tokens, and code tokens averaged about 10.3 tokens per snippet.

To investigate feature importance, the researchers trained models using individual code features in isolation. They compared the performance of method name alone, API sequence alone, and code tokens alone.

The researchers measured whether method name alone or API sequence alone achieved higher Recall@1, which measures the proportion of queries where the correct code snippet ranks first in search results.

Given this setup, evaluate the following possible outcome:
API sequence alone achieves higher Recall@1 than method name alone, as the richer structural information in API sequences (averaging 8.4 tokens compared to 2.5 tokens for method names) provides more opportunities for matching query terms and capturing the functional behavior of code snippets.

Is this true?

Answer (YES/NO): NO